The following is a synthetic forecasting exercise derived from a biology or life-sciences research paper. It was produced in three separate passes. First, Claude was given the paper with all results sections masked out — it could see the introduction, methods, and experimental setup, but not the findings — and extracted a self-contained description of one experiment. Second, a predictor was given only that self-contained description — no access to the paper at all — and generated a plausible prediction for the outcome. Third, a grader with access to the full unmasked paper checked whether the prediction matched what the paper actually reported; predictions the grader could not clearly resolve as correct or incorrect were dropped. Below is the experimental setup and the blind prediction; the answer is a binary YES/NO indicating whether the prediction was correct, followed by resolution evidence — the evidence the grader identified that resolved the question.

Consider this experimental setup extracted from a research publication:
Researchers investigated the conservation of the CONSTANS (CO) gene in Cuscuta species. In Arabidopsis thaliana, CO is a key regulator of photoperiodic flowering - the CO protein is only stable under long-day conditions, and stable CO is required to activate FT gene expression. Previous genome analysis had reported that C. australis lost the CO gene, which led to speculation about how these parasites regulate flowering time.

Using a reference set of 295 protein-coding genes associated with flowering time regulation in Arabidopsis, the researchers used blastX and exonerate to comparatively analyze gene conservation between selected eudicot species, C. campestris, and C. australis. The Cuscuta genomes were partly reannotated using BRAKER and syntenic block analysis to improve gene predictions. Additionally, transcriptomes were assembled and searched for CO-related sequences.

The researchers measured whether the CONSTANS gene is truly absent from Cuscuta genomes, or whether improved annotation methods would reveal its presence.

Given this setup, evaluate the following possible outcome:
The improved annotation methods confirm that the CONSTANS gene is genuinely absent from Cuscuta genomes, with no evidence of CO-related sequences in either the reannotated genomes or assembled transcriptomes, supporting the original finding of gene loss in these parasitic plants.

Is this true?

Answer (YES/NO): NO